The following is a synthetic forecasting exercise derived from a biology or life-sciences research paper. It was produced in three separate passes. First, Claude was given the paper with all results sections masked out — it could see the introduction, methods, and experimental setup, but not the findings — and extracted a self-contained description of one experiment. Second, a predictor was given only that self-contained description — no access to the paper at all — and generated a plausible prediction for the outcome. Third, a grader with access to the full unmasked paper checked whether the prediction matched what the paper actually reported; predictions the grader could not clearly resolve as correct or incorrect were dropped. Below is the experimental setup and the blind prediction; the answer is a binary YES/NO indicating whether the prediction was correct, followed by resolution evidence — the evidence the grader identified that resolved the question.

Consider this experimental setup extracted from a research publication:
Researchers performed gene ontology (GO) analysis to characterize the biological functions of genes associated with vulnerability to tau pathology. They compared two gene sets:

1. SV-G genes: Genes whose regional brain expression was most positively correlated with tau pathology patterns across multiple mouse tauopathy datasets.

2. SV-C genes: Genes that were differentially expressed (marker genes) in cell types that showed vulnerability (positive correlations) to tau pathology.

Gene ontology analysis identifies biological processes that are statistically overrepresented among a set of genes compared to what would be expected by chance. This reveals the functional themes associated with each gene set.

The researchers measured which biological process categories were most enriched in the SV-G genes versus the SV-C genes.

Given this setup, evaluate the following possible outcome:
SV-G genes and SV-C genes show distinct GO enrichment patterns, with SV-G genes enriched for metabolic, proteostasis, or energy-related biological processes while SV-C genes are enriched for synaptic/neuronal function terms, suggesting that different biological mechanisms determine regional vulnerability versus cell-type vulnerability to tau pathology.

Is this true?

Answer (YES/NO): NO